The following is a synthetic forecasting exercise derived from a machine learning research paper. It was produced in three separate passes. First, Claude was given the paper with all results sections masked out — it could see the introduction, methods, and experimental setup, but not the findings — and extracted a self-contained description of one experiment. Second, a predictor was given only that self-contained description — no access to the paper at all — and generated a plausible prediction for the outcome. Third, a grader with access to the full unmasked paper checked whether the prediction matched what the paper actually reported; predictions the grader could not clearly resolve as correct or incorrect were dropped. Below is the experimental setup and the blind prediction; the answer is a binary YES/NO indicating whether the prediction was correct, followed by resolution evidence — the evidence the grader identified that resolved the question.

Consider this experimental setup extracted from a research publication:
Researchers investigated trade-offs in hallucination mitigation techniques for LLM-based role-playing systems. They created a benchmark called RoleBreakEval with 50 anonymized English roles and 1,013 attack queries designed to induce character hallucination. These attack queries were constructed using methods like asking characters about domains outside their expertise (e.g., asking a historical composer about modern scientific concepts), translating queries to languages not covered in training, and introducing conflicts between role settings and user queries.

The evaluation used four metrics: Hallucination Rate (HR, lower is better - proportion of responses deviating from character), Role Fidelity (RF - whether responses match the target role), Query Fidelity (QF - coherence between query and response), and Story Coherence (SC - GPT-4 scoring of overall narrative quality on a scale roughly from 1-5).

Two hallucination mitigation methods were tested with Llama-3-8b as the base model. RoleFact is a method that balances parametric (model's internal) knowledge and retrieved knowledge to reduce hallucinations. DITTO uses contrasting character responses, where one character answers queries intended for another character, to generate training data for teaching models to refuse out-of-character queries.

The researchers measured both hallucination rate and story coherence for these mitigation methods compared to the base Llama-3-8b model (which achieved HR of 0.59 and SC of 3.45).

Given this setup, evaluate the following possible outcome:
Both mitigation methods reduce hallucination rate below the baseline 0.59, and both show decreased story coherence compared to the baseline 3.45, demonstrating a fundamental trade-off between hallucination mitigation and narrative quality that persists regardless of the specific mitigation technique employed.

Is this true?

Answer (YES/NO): YES